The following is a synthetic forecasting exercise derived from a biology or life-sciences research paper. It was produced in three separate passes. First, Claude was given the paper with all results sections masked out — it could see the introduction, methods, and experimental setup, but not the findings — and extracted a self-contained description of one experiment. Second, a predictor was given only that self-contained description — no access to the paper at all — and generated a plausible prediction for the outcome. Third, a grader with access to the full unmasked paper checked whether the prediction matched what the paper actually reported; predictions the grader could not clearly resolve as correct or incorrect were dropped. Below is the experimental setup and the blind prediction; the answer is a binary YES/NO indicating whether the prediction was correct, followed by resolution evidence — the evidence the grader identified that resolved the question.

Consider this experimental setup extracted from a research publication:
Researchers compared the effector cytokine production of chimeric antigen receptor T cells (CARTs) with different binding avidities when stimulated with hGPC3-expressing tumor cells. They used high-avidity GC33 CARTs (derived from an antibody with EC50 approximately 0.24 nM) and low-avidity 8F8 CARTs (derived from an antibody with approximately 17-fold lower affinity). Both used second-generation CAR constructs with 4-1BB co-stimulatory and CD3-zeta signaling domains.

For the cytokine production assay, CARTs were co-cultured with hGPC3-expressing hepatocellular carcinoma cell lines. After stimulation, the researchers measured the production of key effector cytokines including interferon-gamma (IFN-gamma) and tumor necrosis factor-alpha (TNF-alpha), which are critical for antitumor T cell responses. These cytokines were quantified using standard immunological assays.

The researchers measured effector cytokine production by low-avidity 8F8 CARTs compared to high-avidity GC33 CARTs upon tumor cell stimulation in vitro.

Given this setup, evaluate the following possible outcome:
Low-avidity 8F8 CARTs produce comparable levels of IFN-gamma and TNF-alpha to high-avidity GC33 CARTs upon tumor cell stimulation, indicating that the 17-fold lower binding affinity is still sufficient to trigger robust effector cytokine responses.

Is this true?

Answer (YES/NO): YES